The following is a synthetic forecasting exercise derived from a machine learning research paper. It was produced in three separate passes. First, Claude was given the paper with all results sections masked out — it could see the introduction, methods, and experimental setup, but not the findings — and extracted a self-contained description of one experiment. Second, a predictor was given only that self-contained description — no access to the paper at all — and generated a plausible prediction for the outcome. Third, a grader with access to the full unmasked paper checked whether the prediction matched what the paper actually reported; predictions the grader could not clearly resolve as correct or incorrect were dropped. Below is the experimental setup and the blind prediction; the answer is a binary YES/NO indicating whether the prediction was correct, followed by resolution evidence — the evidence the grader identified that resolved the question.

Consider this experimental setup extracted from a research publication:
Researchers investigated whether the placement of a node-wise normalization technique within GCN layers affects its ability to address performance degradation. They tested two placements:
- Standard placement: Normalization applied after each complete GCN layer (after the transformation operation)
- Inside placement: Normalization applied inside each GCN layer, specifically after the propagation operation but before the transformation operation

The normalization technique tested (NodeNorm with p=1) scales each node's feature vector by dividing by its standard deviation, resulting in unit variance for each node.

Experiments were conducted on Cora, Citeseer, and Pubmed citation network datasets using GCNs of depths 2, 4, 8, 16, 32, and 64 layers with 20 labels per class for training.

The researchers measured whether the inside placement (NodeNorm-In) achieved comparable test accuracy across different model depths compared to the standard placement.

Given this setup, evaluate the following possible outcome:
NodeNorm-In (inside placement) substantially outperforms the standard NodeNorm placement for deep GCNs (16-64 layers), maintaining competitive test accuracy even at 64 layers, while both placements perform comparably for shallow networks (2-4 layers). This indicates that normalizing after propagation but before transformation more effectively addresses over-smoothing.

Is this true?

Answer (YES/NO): NO